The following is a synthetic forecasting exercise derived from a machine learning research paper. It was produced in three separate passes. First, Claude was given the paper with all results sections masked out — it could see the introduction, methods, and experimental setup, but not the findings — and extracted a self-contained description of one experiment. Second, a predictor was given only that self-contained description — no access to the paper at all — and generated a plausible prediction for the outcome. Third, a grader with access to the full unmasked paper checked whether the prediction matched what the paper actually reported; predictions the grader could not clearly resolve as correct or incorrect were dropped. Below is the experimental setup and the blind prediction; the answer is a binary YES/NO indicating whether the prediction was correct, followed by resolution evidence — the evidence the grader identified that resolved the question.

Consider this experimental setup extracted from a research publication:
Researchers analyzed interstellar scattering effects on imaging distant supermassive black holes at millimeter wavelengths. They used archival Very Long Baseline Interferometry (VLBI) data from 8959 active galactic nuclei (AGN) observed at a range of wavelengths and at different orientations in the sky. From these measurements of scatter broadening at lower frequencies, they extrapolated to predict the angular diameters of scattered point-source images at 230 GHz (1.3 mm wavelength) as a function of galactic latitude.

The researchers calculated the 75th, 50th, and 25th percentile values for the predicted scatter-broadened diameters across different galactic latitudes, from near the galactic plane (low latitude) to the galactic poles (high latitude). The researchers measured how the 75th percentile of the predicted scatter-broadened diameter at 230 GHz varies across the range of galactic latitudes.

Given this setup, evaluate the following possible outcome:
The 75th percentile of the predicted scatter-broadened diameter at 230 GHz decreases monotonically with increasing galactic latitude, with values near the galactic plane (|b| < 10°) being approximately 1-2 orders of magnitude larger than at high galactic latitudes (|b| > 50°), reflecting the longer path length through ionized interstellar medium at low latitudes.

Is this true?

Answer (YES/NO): NO